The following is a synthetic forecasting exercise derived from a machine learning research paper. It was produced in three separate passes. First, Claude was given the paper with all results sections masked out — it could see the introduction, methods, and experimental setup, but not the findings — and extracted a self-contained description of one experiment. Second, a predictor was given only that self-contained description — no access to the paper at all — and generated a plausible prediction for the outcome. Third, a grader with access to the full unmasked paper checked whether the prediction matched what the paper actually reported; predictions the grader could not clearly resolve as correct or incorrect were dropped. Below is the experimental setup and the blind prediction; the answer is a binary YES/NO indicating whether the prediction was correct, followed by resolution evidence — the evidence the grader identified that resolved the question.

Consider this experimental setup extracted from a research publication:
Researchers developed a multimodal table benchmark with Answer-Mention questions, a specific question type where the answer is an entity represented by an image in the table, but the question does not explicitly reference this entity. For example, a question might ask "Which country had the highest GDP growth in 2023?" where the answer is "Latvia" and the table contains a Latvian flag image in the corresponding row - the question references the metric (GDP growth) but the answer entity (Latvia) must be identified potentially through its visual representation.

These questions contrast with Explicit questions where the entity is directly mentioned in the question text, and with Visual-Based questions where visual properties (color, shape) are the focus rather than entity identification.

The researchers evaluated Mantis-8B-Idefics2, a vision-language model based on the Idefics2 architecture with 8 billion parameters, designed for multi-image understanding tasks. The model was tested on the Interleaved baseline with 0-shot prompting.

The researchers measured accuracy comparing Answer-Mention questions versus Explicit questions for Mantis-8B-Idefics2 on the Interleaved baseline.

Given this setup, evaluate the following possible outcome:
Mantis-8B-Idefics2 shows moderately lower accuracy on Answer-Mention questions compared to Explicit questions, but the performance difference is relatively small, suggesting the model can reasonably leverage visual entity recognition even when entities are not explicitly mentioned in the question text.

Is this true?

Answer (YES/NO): NO